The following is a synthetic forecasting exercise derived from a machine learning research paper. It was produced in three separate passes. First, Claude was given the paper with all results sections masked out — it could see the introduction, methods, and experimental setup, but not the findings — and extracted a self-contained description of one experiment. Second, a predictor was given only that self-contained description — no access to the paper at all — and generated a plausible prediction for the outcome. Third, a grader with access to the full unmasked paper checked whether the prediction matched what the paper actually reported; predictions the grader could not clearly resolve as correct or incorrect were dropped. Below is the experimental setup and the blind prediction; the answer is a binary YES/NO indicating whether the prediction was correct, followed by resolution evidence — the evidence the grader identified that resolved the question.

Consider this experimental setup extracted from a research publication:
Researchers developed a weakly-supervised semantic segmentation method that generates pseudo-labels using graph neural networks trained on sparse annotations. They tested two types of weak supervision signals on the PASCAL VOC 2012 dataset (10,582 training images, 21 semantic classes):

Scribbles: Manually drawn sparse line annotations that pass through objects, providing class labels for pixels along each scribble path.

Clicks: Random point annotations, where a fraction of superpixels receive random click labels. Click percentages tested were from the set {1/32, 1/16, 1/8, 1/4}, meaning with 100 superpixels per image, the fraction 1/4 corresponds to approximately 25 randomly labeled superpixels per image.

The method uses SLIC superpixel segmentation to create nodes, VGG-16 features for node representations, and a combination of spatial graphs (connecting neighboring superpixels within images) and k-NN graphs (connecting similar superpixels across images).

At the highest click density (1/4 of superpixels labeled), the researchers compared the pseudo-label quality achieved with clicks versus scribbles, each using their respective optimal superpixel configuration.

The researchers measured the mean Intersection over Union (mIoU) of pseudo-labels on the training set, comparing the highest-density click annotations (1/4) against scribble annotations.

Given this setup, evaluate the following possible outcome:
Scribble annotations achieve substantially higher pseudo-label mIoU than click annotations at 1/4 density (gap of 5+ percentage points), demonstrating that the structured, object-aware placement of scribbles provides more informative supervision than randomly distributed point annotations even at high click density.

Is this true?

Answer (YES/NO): NO